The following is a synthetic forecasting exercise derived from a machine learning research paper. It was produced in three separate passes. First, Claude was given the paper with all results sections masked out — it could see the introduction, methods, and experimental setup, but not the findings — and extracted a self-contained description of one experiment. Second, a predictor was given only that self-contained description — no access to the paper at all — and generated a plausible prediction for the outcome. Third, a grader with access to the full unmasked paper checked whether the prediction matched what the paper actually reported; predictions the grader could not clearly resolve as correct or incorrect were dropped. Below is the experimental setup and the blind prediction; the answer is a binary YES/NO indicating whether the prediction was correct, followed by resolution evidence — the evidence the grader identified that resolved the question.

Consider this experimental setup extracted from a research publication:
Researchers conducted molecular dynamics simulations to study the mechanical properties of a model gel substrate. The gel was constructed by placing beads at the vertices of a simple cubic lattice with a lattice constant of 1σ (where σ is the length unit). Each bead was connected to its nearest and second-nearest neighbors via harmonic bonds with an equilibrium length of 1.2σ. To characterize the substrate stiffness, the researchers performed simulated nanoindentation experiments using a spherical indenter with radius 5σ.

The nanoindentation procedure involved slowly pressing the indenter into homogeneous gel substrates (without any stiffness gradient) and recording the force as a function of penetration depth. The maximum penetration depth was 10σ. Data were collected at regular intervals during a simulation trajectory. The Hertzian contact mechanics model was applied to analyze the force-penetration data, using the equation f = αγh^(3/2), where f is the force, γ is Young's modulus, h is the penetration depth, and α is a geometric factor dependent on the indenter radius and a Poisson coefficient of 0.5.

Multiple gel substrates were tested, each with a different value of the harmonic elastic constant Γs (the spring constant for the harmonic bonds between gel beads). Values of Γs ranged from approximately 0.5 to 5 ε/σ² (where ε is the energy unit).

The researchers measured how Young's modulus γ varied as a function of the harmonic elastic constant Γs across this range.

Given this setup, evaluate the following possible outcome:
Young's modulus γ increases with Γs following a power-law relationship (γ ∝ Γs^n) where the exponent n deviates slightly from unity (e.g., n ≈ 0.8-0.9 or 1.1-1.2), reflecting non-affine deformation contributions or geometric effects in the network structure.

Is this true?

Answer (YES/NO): NO